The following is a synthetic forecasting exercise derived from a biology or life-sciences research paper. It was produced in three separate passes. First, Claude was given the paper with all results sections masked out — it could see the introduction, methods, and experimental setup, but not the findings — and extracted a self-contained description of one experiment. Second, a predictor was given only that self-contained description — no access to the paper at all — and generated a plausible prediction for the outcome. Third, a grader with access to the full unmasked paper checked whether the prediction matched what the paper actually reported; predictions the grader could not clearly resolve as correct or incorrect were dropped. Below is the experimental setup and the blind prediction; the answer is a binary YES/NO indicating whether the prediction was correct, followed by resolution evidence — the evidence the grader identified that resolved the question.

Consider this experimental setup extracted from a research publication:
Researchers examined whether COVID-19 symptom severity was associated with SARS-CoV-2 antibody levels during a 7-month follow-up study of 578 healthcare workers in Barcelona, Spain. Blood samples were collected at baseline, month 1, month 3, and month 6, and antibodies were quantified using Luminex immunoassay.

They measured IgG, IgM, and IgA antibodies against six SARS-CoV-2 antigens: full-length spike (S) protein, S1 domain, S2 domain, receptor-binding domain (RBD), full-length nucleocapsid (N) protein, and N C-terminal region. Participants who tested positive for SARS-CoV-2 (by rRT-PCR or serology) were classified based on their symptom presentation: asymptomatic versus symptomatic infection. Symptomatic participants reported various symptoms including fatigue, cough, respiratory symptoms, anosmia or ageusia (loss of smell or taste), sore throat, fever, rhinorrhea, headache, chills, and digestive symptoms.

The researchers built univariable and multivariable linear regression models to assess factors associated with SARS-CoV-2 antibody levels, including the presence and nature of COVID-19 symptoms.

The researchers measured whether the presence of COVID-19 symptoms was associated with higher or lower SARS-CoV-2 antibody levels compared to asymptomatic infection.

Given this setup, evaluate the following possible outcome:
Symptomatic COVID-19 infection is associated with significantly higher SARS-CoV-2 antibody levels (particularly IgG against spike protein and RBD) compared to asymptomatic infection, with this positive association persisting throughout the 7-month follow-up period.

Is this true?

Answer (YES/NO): NO